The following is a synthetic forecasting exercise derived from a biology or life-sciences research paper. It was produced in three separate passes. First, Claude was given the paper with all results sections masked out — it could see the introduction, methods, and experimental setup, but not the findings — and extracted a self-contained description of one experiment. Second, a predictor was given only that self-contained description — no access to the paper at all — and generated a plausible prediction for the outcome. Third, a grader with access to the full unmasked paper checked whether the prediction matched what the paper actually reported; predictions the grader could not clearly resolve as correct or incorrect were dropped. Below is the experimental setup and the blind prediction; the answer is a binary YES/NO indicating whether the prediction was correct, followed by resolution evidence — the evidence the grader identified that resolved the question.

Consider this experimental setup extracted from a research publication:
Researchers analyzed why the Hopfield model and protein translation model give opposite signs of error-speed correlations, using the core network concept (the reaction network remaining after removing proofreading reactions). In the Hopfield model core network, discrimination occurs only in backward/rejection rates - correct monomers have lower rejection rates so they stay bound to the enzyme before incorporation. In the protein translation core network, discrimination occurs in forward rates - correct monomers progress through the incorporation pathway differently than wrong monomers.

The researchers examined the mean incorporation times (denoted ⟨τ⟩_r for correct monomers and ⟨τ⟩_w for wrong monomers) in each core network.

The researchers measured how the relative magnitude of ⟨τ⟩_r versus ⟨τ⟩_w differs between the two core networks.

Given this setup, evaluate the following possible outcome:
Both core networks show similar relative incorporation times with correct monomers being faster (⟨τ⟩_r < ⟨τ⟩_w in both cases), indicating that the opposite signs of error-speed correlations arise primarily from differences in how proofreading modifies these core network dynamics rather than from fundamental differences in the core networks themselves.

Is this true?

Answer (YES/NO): NO